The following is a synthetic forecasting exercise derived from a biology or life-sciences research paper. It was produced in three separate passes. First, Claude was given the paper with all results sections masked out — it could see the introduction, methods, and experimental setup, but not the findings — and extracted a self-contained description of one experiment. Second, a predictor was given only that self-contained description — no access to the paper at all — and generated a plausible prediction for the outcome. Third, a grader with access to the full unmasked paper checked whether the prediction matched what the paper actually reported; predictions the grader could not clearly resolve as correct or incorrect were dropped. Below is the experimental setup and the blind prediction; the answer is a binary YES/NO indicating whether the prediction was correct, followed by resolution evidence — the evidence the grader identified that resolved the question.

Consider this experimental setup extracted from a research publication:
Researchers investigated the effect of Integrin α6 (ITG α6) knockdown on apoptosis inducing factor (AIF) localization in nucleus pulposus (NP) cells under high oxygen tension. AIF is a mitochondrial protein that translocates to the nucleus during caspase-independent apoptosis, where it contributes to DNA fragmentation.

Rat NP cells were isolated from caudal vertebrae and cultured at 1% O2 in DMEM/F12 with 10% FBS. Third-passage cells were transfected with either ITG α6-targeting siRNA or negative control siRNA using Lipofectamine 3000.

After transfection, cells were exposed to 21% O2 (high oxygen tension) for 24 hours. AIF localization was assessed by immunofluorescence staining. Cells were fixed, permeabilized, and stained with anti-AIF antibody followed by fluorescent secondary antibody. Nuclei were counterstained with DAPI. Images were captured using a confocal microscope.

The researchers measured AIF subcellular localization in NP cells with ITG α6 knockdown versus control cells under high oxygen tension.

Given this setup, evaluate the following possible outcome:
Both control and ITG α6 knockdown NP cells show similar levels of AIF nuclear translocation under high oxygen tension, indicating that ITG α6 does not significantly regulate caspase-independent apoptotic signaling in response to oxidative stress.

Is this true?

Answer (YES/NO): NO